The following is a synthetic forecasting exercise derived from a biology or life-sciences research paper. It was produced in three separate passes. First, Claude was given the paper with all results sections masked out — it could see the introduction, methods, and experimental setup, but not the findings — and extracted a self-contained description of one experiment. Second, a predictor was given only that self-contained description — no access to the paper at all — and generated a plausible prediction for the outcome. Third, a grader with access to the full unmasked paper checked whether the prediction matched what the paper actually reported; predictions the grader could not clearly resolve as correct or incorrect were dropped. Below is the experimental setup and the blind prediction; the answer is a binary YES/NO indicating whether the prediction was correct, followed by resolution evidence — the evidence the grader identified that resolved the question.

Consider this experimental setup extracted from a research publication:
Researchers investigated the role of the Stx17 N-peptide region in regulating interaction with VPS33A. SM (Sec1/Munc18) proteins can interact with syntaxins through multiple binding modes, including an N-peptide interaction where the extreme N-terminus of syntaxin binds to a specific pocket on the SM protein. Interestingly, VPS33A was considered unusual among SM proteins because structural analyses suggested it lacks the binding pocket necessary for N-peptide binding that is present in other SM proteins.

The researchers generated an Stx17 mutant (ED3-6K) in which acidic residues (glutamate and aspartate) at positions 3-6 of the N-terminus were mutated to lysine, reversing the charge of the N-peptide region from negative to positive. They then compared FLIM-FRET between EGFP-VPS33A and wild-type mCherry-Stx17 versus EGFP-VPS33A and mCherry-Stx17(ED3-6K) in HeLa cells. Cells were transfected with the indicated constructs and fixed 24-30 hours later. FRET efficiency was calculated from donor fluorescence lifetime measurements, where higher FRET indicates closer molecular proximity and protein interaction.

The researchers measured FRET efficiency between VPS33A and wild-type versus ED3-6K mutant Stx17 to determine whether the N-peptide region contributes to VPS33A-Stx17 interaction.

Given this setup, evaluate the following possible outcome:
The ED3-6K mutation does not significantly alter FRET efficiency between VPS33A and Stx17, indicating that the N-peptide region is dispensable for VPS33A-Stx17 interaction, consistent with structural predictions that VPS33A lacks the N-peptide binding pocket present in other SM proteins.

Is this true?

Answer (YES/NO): NO